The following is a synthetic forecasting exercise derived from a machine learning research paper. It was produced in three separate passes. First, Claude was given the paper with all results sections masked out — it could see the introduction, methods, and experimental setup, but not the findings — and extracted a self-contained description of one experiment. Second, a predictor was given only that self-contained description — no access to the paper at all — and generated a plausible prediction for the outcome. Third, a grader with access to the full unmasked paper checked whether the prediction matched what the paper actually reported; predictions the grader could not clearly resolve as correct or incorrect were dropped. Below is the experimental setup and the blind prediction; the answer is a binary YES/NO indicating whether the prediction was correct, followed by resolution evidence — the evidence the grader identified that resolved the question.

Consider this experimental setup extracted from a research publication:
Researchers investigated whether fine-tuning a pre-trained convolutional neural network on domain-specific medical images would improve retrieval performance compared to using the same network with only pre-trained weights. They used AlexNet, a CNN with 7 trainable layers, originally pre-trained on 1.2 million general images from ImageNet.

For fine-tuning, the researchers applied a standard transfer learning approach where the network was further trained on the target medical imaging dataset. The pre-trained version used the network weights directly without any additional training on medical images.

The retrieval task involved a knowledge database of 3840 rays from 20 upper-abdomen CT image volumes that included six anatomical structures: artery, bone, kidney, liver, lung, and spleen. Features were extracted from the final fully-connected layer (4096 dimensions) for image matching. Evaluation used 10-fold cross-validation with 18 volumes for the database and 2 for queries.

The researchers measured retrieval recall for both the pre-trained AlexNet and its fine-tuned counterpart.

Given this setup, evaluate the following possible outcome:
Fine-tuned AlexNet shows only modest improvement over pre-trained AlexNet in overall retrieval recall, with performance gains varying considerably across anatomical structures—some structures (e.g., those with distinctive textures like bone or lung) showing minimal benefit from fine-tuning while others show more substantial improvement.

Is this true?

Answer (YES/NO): NO